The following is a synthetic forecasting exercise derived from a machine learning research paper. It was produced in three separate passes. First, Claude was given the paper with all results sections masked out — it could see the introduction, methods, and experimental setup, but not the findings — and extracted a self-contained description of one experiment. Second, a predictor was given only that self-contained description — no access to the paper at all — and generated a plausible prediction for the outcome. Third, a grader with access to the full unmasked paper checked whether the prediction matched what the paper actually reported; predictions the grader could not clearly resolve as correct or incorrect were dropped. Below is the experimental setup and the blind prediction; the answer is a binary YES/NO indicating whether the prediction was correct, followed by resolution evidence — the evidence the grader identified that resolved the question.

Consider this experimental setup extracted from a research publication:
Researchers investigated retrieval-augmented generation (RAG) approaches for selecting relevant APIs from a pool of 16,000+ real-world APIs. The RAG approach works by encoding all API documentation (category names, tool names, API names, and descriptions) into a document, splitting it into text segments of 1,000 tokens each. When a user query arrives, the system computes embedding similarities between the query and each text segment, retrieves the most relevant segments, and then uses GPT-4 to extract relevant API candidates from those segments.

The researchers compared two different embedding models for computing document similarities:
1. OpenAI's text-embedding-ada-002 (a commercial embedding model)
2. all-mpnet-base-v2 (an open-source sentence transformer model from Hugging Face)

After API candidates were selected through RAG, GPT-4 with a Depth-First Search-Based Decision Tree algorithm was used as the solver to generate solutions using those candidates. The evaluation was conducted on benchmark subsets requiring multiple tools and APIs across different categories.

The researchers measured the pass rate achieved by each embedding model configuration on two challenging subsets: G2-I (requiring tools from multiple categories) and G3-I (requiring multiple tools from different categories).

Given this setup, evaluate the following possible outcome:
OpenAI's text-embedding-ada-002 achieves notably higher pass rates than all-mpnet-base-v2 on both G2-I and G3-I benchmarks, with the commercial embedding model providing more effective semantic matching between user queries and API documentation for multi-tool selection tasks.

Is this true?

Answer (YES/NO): NO